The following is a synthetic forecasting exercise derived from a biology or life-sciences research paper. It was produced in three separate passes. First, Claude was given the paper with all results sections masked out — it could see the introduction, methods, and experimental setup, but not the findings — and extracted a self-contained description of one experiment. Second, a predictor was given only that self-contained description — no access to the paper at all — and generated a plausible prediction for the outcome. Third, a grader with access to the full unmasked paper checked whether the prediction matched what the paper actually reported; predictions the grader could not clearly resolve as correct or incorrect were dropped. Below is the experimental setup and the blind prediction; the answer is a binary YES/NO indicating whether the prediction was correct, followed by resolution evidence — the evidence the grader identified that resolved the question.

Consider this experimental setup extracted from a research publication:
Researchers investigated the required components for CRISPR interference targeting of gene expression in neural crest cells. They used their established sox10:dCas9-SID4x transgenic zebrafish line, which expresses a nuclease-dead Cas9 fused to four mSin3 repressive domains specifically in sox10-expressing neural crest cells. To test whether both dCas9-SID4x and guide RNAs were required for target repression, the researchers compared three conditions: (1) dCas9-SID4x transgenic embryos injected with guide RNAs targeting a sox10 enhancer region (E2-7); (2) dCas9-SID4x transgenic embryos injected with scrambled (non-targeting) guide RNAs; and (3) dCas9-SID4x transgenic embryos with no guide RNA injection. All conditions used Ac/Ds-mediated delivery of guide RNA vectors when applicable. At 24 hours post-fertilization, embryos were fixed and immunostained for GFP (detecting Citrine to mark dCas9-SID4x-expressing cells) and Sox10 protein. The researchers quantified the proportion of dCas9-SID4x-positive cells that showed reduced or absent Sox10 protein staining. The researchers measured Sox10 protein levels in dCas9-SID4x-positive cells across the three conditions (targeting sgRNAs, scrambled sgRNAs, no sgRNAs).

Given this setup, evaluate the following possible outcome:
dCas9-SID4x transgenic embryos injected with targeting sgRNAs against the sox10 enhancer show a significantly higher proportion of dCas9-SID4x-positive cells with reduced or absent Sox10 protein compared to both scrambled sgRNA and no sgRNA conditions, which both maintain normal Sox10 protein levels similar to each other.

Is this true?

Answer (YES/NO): NO